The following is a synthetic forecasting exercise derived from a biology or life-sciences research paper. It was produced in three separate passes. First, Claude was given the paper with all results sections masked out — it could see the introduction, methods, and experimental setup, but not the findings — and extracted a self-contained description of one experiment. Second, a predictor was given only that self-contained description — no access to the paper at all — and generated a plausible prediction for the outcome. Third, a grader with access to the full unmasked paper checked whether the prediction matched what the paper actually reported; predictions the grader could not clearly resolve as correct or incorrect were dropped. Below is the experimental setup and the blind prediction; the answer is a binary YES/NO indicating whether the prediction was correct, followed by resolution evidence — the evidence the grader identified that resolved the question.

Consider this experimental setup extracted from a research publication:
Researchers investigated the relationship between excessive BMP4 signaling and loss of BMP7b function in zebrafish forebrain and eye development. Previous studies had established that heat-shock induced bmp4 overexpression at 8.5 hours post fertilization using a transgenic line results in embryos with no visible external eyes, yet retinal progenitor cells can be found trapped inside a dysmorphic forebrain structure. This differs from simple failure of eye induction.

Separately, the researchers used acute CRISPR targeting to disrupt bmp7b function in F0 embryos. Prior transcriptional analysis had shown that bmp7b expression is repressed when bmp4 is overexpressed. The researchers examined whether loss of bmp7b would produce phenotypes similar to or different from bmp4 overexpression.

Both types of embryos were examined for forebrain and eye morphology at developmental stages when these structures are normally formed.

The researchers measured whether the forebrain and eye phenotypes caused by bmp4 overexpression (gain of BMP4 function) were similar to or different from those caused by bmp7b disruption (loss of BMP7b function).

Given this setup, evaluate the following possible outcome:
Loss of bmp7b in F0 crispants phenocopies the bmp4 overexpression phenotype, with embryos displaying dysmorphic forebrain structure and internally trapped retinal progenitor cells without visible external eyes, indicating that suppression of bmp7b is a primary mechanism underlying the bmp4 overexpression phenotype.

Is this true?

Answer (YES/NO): NO